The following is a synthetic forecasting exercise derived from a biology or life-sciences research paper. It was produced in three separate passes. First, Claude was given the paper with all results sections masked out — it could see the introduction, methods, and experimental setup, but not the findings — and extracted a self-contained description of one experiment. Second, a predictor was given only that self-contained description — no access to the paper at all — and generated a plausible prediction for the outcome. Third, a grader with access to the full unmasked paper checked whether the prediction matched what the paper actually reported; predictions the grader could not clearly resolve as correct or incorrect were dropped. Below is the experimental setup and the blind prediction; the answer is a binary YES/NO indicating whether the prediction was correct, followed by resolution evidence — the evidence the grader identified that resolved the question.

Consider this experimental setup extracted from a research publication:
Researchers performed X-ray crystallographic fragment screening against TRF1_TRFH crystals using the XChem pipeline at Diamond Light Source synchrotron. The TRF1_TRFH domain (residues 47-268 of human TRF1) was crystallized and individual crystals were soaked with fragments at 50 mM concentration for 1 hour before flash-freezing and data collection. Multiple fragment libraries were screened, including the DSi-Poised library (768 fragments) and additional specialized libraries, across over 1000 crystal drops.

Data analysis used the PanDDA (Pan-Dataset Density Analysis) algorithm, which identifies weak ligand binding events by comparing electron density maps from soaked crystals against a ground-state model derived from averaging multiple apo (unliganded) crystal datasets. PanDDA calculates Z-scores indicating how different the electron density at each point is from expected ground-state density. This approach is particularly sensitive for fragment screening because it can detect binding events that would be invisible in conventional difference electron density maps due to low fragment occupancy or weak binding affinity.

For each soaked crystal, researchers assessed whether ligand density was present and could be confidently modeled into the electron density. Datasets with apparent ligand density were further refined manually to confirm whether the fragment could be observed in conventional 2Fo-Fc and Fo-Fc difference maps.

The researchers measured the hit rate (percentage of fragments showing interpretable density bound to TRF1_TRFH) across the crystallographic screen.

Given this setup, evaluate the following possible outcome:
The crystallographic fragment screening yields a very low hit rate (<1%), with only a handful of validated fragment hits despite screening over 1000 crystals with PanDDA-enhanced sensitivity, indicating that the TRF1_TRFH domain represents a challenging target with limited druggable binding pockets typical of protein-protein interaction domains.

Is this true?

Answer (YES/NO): NO